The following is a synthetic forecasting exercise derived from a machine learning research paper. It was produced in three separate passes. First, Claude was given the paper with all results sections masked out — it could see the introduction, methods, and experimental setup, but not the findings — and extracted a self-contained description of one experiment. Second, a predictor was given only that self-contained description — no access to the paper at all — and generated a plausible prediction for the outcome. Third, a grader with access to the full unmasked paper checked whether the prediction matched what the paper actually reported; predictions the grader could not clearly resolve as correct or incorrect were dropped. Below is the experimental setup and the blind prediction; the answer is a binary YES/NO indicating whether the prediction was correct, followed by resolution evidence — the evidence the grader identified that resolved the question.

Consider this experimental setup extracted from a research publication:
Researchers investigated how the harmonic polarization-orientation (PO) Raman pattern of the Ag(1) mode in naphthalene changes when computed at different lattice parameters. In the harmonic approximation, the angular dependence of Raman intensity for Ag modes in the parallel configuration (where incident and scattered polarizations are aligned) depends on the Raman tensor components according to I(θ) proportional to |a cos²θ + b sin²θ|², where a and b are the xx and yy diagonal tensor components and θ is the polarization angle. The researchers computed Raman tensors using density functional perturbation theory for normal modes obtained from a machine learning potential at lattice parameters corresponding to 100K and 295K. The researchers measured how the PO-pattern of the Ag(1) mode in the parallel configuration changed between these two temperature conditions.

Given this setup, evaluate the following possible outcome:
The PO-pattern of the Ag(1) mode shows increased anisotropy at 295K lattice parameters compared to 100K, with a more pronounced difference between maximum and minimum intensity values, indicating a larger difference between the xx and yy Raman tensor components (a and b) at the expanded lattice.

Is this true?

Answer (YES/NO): NO